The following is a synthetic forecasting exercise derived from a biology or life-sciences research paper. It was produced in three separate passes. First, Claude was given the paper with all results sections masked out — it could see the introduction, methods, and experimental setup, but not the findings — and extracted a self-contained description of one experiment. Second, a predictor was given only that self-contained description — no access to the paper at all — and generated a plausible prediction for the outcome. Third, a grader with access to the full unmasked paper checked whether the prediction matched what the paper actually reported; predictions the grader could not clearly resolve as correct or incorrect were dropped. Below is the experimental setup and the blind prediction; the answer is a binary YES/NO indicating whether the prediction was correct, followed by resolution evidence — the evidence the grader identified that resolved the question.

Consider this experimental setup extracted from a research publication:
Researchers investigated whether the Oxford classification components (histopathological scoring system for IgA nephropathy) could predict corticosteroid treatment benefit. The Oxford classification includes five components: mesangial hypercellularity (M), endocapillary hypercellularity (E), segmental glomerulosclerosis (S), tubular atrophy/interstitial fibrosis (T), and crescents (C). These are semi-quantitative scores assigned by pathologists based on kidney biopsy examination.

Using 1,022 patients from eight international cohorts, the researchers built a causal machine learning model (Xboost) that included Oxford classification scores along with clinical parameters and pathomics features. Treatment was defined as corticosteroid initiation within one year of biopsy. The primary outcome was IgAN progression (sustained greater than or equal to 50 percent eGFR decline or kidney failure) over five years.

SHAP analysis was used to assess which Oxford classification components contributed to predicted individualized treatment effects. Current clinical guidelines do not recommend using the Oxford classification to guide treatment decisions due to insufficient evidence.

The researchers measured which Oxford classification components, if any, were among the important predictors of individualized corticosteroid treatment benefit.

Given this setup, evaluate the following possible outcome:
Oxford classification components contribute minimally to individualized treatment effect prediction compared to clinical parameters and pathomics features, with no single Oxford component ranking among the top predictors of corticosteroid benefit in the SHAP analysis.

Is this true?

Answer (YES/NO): NO